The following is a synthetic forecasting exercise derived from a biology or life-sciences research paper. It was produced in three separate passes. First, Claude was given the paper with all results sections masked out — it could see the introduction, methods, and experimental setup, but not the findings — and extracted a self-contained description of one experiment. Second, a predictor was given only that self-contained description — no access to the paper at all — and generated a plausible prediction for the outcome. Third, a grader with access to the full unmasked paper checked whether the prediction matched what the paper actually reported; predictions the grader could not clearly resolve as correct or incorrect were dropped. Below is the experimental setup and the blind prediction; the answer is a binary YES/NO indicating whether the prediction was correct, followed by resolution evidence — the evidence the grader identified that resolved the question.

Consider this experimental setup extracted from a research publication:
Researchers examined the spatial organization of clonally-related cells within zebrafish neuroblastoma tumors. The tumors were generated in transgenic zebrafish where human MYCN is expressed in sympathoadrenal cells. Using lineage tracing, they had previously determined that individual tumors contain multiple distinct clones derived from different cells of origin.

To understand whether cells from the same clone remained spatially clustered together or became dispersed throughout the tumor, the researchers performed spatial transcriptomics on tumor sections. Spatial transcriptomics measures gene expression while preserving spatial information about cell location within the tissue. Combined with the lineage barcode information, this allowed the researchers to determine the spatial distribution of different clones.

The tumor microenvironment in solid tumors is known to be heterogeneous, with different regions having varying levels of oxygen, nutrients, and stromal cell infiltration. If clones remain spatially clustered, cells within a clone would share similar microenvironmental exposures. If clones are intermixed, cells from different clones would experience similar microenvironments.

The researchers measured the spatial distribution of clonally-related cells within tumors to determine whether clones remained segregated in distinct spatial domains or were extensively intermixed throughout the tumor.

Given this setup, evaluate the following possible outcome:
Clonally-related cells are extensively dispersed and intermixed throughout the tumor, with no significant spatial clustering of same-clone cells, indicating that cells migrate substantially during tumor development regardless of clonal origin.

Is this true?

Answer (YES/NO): YES